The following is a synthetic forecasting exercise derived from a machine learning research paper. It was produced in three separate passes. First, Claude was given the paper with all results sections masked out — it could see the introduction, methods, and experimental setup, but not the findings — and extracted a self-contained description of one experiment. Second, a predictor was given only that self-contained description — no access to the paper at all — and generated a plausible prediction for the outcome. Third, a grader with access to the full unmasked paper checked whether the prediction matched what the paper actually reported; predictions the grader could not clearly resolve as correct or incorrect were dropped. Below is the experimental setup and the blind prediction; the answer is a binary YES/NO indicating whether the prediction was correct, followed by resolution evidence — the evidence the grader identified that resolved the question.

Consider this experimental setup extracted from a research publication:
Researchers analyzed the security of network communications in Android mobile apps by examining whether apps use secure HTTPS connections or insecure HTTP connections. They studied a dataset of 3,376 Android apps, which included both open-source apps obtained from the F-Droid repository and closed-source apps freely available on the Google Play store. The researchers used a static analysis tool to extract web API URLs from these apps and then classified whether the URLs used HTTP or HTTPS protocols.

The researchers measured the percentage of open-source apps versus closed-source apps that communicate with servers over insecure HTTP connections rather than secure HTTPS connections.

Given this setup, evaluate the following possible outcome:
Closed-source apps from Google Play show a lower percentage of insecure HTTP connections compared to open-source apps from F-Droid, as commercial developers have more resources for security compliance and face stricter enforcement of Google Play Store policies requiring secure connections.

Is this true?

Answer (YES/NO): NO